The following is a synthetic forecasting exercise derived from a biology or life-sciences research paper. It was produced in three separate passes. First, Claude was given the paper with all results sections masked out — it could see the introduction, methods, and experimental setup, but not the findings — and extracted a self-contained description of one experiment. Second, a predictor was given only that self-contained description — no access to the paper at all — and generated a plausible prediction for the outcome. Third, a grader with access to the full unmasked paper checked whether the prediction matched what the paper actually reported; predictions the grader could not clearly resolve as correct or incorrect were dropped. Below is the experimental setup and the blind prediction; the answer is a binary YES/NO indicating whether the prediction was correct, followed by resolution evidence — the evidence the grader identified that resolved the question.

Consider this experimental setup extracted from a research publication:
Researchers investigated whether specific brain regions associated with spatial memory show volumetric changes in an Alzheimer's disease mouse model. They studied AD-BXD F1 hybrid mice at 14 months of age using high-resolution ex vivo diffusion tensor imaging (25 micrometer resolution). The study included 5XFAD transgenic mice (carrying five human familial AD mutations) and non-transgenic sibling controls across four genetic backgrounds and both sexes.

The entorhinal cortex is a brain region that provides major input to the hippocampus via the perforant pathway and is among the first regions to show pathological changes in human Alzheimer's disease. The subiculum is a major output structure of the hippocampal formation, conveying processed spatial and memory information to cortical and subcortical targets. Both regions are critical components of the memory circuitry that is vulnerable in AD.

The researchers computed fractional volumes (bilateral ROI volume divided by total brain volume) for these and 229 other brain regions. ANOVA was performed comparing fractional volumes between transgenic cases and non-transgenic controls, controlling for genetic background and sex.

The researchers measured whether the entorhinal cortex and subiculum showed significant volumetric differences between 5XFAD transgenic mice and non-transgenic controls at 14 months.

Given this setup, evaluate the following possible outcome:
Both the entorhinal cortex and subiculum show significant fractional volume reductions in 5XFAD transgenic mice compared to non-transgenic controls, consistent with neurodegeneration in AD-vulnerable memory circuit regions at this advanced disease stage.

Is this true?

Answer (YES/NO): NO